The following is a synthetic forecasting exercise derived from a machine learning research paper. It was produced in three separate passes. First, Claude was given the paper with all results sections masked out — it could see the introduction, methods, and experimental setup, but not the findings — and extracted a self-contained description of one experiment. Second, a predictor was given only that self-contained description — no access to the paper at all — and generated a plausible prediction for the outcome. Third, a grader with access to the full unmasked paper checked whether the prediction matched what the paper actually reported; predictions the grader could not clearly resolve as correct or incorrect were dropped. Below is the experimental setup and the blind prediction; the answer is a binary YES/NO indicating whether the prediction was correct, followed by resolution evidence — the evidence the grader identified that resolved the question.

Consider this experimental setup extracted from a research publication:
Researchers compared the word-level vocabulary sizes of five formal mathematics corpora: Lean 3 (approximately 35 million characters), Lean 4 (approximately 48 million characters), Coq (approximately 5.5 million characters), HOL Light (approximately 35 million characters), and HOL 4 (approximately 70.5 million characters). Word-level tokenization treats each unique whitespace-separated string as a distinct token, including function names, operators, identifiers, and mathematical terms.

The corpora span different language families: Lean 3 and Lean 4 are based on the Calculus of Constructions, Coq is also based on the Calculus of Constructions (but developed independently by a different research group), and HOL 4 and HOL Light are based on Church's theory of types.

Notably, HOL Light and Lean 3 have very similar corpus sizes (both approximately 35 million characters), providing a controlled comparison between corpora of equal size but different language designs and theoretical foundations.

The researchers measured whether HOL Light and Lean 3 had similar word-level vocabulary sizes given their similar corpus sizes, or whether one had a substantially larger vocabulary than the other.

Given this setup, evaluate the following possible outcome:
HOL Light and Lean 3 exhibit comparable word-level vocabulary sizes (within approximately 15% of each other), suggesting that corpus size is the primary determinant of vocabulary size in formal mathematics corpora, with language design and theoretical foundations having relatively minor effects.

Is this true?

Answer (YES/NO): NO